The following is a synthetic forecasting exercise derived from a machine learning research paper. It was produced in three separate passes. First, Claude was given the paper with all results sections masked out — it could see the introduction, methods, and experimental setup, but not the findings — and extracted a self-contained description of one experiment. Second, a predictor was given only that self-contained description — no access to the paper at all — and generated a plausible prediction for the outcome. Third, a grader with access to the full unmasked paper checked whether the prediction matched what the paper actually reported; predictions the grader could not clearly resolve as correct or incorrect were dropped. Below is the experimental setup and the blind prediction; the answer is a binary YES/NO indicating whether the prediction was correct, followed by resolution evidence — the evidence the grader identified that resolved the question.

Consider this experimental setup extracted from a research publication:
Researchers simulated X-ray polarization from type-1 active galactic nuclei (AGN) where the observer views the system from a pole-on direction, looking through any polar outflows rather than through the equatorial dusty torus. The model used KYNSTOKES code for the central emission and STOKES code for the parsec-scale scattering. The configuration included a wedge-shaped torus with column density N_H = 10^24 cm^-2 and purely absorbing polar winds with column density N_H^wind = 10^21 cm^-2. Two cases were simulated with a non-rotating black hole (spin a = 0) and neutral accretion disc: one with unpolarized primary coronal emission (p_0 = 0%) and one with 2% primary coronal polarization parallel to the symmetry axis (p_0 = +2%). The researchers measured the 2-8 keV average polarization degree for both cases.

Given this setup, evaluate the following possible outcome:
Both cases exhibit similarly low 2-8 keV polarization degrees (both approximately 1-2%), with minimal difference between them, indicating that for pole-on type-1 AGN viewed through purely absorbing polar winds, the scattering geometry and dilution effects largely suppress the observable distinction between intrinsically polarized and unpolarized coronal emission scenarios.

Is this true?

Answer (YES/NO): NO